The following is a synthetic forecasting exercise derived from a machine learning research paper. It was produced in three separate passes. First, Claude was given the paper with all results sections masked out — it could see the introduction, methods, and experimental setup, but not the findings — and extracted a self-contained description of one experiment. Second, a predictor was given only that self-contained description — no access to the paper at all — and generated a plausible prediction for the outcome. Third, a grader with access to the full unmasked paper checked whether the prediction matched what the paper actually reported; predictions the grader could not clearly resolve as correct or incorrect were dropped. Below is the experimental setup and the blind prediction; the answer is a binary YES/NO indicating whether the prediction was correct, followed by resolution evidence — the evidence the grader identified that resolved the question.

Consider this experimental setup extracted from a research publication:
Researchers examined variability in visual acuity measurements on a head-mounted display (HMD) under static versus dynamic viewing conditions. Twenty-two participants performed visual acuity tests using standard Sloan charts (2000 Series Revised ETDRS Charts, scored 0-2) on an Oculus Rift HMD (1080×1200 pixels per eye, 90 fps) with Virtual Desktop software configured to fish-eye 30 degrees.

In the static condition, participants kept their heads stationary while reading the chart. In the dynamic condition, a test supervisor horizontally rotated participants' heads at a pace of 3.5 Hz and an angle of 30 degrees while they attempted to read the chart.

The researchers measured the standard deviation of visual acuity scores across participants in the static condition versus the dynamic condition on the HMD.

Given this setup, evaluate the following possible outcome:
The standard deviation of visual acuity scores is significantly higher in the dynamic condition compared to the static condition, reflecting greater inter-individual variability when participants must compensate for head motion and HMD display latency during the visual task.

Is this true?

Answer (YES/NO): NO